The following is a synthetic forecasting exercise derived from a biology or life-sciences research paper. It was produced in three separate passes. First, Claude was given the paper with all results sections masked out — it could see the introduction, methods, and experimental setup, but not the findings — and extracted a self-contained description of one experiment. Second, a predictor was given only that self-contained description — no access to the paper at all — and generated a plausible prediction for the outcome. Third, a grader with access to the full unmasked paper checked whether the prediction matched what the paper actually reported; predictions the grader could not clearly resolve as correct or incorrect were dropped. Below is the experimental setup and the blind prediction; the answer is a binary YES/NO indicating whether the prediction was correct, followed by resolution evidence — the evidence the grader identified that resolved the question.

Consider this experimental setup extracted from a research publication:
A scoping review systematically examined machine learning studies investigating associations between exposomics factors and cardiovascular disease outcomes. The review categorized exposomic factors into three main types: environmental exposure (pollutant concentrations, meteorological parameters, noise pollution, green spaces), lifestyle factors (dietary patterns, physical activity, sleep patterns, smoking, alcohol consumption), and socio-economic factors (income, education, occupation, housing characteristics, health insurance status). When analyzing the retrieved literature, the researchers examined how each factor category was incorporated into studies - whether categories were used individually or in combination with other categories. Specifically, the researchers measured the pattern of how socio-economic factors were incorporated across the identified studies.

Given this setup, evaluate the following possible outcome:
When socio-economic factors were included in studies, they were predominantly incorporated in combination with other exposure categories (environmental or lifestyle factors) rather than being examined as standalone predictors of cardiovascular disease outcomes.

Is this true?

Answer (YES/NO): YES